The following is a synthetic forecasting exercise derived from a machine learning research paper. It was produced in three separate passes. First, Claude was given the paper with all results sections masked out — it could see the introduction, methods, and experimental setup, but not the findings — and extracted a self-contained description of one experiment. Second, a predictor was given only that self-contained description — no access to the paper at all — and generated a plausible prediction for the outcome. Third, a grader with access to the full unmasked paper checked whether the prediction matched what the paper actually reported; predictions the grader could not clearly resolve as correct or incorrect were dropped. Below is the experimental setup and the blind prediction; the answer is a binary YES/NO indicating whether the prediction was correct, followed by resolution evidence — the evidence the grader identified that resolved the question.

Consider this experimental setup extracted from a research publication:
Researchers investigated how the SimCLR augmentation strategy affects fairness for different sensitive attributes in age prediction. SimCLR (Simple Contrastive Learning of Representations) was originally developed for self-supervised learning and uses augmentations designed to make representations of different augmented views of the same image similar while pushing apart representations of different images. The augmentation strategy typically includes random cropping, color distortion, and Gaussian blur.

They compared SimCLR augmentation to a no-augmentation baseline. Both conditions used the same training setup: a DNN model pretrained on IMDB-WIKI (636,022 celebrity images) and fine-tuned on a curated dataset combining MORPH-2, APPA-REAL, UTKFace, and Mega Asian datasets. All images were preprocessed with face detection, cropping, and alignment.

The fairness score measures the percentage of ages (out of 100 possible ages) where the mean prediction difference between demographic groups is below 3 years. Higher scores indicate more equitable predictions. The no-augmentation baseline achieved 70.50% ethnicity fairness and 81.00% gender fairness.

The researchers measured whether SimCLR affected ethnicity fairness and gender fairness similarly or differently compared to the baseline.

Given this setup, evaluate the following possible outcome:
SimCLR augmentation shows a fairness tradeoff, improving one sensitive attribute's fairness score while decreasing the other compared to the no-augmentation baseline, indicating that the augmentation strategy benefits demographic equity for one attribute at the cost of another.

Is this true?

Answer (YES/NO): YES